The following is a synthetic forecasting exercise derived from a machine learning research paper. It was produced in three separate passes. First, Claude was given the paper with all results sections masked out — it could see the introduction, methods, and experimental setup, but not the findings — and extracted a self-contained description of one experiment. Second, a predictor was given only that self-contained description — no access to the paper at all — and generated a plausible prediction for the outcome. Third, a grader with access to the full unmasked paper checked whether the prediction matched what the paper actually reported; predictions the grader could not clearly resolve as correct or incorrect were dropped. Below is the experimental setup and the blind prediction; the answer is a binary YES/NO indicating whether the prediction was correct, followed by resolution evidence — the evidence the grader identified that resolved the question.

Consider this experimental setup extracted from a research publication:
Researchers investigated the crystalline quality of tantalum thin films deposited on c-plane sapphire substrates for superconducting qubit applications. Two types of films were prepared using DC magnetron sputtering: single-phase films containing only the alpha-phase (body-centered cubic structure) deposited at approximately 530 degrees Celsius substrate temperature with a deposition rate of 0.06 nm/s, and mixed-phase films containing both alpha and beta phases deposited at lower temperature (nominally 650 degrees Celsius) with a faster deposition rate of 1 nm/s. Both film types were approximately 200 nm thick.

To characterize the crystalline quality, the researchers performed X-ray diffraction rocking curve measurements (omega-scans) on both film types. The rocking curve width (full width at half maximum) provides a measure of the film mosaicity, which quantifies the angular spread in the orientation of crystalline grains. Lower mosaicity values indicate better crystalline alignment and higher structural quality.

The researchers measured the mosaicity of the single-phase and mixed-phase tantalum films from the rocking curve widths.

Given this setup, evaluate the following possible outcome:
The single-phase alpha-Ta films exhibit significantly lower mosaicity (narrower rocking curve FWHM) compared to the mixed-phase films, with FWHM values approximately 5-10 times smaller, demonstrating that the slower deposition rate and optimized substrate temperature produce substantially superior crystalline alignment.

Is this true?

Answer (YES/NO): YES